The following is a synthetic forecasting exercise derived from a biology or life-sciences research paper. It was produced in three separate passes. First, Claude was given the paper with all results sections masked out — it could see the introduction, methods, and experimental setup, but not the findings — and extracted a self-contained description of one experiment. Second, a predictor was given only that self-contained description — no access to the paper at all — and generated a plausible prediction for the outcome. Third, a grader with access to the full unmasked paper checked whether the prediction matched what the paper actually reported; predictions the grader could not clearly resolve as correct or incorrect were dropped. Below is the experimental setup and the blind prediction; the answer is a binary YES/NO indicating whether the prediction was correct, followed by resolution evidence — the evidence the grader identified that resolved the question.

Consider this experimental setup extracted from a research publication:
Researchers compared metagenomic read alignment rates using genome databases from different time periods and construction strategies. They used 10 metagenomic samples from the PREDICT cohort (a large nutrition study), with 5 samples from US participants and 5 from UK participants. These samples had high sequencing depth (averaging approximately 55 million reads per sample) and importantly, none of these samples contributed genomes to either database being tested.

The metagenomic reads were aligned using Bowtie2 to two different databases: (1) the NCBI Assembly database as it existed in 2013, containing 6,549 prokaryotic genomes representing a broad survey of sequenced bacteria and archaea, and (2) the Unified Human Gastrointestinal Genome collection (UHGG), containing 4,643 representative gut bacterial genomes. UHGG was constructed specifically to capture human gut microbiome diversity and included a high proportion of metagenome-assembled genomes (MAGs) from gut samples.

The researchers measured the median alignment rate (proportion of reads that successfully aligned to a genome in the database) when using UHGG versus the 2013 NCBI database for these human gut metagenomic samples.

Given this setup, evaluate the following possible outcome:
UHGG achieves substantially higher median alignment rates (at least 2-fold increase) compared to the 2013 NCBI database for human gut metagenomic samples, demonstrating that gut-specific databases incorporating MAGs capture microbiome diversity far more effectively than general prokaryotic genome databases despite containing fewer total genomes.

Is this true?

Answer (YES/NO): NO